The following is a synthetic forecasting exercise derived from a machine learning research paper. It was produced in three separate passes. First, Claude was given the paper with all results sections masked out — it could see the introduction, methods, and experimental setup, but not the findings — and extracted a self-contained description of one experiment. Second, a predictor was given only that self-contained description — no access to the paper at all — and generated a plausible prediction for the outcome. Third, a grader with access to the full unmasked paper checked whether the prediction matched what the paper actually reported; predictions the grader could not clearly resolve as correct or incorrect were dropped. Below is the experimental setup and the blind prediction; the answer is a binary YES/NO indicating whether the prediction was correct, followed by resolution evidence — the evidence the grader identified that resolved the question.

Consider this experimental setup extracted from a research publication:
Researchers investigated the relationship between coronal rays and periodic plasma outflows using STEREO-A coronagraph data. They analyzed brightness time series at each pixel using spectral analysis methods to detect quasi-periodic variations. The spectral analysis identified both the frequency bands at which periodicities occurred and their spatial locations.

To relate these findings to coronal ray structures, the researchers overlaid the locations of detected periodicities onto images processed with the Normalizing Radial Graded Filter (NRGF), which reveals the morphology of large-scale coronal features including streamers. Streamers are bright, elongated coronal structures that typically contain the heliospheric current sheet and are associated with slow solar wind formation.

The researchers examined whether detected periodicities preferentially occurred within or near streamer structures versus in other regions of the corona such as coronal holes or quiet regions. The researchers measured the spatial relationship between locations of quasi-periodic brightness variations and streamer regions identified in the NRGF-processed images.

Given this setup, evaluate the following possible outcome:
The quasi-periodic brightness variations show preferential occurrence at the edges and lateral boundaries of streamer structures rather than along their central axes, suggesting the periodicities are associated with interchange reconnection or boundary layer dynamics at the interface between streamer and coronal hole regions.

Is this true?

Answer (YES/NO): NO